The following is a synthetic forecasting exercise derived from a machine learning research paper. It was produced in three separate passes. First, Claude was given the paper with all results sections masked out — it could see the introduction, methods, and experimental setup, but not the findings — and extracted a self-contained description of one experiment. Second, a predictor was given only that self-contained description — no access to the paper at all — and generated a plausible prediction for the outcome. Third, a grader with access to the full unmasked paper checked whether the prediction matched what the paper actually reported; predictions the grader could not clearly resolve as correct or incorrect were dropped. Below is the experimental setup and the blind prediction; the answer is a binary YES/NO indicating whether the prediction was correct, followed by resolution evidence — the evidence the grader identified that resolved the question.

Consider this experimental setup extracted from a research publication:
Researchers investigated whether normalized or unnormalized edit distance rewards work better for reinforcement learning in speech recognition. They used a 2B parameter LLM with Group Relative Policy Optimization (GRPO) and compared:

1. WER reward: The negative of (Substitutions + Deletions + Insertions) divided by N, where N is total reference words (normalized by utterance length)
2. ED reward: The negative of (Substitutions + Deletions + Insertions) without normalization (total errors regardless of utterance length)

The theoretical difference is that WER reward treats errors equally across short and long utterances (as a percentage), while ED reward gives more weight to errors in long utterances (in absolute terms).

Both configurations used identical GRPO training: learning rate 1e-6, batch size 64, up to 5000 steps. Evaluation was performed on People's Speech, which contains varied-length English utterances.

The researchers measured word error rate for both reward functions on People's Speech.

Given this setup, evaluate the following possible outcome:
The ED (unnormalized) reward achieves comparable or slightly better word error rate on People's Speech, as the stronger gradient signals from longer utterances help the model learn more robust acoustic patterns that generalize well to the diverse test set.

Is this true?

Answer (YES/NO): YES